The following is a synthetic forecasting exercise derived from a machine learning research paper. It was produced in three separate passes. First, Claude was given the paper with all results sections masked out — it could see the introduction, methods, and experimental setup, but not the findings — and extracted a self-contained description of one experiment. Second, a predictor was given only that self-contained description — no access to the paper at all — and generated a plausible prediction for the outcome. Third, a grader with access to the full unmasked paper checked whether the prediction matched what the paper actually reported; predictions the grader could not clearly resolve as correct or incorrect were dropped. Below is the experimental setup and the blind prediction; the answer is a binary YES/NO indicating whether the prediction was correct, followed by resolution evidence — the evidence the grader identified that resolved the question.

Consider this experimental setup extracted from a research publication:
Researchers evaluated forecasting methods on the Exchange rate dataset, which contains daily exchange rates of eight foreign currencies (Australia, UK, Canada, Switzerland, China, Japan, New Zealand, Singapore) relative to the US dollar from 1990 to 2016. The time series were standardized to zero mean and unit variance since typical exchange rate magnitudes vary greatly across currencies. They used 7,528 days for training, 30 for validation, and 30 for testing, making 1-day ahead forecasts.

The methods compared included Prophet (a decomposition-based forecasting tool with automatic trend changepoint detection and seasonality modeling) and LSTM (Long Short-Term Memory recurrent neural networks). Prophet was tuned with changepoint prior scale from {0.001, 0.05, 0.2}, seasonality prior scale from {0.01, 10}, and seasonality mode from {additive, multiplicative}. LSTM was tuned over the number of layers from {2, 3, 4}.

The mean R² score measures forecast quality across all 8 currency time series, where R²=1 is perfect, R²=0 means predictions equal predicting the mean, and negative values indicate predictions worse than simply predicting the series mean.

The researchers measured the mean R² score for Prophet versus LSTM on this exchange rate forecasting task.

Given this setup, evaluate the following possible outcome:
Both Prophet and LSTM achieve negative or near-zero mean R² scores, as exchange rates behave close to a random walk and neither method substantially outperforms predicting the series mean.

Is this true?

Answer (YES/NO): YES